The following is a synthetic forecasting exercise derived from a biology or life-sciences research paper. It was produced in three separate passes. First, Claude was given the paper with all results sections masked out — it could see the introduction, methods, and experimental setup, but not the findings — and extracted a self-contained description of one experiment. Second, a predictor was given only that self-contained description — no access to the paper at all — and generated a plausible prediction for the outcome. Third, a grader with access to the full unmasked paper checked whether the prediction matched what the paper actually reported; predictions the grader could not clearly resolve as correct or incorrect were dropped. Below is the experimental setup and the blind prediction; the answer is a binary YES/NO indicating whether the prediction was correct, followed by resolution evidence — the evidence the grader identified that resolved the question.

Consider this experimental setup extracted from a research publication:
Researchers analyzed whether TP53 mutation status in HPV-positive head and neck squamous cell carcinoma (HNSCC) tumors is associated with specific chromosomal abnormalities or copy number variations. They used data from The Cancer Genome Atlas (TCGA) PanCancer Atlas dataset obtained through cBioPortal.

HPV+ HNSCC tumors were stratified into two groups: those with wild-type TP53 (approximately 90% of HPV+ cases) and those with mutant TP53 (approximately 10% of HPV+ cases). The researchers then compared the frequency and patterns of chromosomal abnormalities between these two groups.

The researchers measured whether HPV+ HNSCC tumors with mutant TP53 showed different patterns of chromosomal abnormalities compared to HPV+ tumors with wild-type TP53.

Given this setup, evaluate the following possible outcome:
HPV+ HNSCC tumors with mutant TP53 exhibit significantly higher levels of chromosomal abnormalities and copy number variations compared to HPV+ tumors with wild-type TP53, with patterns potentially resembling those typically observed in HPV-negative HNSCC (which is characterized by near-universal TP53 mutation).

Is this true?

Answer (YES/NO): YES